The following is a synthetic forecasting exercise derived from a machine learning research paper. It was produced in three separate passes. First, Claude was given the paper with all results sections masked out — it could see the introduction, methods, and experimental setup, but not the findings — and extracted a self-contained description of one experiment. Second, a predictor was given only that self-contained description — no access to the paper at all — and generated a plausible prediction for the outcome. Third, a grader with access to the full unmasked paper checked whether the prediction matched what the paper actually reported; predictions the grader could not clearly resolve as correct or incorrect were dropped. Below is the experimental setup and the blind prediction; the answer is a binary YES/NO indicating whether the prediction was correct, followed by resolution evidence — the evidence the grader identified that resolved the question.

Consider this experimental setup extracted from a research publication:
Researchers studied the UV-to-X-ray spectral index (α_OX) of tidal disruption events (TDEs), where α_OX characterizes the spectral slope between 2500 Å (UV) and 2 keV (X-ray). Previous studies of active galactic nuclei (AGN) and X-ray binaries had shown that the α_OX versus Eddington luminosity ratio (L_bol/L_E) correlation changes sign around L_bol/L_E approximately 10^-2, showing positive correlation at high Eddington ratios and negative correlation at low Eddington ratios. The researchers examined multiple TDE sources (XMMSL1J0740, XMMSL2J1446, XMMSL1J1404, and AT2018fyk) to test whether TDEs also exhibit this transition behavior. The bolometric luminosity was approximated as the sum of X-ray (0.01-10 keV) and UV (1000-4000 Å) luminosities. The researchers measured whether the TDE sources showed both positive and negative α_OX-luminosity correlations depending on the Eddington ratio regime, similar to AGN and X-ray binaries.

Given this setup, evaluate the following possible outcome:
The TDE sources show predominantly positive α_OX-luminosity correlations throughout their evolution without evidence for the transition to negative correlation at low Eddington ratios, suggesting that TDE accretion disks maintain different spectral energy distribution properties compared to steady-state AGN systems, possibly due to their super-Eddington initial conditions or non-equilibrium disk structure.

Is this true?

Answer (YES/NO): NO